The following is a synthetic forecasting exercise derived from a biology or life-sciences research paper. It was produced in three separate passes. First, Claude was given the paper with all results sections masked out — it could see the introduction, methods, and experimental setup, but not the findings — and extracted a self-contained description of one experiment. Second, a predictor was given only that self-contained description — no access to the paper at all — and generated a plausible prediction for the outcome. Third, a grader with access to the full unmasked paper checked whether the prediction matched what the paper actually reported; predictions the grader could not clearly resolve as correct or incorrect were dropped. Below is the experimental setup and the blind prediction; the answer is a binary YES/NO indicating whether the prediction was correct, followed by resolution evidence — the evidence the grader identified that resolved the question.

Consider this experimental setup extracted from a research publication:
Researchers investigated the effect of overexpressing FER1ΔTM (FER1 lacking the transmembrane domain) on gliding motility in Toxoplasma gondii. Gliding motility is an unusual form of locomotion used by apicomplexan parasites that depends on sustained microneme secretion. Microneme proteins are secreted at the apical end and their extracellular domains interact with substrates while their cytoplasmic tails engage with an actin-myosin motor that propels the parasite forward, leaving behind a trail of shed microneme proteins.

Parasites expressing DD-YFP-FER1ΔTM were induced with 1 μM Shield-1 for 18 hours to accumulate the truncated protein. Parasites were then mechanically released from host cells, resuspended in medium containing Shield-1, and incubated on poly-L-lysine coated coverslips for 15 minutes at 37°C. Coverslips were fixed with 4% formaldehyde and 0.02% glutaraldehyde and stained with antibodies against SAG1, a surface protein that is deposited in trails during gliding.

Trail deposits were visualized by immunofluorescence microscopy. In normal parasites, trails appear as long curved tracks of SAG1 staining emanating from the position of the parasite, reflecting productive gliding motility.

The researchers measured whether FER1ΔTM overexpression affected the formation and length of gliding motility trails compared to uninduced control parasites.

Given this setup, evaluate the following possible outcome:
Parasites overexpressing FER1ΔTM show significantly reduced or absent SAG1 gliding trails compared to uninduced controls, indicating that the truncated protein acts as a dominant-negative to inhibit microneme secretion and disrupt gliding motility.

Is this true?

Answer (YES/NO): YES